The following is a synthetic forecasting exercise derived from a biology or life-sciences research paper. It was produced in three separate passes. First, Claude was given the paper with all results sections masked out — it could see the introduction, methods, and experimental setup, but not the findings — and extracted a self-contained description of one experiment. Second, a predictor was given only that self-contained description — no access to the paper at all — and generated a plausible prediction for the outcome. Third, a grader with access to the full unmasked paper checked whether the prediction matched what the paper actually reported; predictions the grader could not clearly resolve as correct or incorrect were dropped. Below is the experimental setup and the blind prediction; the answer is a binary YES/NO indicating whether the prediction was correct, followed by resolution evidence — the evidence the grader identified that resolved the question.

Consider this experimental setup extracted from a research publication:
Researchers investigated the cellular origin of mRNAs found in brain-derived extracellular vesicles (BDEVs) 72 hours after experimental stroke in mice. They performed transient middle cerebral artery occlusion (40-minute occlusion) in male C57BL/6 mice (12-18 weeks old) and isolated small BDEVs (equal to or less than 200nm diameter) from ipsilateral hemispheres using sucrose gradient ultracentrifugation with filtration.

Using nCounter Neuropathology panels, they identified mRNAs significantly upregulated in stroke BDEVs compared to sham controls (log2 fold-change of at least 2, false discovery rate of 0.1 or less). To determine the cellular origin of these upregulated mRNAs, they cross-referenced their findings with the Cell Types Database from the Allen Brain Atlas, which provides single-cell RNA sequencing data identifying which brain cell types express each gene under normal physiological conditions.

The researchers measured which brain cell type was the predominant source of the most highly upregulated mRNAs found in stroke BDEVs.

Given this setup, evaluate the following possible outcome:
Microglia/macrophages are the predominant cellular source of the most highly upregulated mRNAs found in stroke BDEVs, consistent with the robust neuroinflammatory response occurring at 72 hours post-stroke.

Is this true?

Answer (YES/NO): YES